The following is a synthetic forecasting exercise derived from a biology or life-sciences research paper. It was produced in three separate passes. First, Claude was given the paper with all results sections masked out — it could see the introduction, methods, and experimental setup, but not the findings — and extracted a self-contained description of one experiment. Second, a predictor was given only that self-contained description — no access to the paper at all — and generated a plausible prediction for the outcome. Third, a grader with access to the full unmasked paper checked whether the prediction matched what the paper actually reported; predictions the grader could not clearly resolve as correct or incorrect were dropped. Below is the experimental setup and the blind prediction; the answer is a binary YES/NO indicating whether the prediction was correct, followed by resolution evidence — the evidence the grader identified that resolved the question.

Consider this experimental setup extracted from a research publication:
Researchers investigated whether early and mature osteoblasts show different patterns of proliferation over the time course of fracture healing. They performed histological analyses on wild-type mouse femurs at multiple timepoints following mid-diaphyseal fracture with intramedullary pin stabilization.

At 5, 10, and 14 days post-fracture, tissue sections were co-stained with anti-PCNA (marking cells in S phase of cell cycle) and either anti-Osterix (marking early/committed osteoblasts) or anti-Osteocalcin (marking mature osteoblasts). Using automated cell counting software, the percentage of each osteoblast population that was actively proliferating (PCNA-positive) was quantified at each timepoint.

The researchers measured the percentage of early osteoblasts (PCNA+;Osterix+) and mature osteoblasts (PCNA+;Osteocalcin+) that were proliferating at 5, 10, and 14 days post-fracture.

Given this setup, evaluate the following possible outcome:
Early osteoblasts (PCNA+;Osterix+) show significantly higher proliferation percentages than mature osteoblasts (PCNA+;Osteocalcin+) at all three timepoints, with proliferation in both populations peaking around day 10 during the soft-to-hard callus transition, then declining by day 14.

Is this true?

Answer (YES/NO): NO